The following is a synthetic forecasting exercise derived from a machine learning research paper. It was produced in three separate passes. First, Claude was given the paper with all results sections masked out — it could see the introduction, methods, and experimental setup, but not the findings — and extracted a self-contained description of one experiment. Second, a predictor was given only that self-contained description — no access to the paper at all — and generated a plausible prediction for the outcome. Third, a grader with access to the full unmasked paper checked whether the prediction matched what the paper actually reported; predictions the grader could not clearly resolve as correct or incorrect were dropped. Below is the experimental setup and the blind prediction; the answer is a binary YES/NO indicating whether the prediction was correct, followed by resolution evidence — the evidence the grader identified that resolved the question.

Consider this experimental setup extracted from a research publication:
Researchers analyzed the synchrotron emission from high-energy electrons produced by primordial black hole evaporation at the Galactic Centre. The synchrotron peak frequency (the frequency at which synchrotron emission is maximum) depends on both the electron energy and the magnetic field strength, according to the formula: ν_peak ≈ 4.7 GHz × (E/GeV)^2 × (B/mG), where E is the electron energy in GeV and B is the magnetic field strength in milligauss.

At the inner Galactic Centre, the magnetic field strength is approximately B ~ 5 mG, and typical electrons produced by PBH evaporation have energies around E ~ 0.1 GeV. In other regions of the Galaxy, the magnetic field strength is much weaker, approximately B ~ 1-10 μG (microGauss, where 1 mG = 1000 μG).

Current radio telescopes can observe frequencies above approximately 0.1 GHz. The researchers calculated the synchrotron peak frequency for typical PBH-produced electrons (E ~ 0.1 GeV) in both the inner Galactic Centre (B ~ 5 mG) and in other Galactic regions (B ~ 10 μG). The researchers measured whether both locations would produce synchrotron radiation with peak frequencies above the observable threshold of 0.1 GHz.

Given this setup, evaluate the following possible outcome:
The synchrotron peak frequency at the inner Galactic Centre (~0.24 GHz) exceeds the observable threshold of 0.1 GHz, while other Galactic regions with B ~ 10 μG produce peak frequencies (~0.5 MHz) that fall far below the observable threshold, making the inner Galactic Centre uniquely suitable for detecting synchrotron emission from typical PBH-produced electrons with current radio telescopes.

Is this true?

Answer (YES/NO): YES